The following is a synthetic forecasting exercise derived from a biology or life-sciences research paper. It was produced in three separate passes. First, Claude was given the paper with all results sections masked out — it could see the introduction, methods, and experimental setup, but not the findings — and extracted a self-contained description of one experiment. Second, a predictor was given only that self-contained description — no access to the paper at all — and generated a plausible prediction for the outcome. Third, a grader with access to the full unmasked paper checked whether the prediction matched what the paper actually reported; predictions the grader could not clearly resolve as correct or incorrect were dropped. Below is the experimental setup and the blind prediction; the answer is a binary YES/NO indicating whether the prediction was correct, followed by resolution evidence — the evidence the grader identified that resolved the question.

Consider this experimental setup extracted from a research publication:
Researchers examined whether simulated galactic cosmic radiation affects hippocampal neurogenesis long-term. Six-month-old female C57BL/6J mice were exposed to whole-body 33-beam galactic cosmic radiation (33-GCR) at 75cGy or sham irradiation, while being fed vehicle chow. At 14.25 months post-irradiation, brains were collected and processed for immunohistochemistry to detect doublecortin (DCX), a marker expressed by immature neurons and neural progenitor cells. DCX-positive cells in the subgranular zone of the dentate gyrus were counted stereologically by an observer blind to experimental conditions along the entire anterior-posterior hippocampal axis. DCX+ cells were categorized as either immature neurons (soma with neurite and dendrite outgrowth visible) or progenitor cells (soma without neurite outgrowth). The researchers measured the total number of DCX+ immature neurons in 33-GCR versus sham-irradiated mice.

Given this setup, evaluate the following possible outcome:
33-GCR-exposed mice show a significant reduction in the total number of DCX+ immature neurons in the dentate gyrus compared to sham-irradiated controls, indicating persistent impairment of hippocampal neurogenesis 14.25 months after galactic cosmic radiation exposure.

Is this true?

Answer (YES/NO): YES